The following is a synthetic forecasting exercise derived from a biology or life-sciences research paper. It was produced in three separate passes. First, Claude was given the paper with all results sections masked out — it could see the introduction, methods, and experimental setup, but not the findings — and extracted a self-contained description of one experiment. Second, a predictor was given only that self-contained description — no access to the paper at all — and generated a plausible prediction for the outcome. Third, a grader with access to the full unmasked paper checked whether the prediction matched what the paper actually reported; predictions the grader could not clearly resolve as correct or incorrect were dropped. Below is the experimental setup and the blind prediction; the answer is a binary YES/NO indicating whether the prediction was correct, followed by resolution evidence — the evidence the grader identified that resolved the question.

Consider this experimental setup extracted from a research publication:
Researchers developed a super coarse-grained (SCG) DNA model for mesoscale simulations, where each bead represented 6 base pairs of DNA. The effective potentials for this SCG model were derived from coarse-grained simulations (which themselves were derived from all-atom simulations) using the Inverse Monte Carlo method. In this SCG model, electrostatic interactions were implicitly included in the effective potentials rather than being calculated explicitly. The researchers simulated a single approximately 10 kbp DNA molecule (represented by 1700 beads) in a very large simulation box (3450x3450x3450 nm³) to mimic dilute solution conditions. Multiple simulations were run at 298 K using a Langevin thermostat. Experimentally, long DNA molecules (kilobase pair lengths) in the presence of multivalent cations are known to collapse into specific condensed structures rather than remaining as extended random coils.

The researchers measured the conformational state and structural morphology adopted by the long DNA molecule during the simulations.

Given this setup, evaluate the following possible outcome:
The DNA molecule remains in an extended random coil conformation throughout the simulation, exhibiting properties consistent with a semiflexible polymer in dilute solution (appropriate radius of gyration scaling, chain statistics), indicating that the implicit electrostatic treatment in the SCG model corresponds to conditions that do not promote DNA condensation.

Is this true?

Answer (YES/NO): NO